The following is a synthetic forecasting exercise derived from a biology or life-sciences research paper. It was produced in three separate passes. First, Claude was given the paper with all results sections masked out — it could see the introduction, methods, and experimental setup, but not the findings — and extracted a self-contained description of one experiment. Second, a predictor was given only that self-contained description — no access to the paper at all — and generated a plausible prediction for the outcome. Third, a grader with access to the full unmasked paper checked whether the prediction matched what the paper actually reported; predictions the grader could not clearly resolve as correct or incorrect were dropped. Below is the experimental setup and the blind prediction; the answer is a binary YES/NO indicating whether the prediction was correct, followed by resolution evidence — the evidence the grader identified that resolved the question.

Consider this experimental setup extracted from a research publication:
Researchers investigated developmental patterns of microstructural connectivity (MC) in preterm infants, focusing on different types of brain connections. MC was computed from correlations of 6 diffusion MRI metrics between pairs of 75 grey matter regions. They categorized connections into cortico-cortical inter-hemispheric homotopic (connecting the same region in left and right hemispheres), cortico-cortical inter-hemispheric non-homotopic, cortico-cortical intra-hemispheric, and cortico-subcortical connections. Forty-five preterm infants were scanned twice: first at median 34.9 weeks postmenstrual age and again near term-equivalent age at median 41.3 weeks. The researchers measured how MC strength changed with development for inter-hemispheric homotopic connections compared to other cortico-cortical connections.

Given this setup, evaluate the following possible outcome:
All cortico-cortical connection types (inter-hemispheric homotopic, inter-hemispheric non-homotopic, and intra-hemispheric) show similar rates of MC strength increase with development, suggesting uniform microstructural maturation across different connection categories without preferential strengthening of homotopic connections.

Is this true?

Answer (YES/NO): NO